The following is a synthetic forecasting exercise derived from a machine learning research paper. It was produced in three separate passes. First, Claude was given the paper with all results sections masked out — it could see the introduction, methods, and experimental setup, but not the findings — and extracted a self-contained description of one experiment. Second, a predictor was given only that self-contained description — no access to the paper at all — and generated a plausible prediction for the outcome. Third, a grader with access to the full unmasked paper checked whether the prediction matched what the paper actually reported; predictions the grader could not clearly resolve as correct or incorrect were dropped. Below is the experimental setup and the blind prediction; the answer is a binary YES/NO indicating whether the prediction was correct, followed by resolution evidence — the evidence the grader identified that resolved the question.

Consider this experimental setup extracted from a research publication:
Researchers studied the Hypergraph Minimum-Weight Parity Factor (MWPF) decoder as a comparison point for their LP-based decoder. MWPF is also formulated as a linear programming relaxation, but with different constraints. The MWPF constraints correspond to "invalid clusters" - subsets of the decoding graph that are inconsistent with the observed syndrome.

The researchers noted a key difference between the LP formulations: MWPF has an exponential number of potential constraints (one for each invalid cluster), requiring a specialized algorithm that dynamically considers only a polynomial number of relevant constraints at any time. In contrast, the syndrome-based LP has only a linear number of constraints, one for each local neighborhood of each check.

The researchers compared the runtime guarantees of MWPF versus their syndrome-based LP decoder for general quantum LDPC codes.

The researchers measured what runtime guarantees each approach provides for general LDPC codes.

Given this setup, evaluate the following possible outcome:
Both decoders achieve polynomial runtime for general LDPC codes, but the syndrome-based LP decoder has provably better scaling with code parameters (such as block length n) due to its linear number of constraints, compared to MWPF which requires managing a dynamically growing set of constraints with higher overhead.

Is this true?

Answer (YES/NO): NO